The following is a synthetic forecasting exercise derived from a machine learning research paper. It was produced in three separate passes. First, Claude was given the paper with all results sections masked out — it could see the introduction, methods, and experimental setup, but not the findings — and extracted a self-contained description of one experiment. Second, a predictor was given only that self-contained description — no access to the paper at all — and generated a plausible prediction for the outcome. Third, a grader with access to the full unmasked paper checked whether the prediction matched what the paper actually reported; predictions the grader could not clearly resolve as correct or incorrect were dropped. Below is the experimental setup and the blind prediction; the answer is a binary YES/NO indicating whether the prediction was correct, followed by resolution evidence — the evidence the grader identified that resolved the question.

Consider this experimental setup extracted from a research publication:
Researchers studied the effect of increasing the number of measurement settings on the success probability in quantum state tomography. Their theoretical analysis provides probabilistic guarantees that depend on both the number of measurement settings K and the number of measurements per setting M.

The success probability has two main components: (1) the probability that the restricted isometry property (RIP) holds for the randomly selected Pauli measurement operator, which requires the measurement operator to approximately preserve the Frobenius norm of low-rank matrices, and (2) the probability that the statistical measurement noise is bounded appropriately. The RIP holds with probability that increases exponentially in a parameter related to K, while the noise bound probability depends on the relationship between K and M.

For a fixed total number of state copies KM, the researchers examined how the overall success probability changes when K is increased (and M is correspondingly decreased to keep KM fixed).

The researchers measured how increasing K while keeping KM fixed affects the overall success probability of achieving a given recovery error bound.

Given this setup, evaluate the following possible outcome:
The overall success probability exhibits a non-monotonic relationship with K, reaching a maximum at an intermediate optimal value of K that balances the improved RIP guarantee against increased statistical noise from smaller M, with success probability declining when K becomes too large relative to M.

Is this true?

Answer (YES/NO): NO